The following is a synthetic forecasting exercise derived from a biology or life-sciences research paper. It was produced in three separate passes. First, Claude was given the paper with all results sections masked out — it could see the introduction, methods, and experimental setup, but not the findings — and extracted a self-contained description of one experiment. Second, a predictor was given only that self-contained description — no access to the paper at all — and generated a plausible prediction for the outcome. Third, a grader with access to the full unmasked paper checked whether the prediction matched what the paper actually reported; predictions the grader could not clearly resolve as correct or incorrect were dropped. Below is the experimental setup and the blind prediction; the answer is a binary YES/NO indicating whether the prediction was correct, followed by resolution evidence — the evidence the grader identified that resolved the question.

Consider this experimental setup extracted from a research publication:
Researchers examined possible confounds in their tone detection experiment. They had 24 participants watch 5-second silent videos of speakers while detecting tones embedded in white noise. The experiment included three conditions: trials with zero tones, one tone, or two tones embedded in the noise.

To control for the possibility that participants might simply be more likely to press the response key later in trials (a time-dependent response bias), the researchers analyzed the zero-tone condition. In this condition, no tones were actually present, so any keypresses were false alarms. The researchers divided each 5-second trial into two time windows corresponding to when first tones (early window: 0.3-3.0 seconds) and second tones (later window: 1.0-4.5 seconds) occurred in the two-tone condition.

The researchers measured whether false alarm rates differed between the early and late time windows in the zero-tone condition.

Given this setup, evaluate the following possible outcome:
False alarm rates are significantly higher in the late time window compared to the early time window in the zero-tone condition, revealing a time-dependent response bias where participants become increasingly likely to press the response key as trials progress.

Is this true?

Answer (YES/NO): NO